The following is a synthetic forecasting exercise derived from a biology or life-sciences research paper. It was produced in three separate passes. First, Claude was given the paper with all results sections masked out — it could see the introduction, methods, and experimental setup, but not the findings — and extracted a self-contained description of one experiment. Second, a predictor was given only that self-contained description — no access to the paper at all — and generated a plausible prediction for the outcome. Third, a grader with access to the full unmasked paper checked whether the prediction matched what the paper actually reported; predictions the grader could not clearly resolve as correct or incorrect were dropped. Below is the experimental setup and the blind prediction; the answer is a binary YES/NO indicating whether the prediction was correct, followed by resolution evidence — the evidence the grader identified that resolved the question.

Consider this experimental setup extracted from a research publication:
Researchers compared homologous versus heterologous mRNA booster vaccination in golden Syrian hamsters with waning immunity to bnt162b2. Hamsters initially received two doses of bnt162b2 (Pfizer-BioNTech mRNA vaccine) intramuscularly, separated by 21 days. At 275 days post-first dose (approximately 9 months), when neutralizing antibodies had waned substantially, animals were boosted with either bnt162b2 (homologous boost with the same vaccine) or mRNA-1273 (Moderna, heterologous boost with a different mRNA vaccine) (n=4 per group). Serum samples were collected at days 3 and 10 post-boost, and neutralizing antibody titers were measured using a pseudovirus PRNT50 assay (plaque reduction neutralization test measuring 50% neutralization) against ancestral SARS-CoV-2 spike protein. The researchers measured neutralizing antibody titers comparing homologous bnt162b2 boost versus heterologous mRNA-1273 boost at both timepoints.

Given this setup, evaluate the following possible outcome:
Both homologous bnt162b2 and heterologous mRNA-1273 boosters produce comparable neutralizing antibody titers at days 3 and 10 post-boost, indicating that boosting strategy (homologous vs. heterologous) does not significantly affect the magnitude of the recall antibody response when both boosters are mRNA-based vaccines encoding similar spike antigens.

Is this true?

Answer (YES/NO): NO